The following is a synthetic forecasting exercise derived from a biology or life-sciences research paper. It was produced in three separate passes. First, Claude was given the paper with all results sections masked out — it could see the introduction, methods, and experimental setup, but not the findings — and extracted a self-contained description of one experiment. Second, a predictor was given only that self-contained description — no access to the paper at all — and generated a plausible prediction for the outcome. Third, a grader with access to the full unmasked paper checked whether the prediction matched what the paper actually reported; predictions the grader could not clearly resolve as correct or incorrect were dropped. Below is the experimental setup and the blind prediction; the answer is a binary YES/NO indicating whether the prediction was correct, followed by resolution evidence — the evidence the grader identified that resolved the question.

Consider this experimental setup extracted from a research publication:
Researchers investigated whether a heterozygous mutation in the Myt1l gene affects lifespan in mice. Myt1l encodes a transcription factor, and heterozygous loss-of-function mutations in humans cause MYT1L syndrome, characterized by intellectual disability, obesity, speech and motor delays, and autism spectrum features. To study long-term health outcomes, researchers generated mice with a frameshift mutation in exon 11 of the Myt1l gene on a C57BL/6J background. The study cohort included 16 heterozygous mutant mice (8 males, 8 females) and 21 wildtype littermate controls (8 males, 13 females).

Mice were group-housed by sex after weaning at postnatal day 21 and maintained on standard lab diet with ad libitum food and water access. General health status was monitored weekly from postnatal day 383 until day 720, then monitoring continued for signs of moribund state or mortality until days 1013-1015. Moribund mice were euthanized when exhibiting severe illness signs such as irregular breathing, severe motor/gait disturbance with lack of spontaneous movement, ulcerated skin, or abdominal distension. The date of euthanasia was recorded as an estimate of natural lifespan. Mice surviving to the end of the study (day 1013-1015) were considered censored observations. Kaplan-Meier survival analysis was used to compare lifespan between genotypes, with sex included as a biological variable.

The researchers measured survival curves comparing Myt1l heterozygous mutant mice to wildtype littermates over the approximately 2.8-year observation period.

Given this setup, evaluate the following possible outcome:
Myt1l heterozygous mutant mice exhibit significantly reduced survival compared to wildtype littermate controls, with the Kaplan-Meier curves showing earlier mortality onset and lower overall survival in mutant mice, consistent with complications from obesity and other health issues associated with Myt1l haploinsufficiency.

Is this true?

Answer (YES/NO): NO